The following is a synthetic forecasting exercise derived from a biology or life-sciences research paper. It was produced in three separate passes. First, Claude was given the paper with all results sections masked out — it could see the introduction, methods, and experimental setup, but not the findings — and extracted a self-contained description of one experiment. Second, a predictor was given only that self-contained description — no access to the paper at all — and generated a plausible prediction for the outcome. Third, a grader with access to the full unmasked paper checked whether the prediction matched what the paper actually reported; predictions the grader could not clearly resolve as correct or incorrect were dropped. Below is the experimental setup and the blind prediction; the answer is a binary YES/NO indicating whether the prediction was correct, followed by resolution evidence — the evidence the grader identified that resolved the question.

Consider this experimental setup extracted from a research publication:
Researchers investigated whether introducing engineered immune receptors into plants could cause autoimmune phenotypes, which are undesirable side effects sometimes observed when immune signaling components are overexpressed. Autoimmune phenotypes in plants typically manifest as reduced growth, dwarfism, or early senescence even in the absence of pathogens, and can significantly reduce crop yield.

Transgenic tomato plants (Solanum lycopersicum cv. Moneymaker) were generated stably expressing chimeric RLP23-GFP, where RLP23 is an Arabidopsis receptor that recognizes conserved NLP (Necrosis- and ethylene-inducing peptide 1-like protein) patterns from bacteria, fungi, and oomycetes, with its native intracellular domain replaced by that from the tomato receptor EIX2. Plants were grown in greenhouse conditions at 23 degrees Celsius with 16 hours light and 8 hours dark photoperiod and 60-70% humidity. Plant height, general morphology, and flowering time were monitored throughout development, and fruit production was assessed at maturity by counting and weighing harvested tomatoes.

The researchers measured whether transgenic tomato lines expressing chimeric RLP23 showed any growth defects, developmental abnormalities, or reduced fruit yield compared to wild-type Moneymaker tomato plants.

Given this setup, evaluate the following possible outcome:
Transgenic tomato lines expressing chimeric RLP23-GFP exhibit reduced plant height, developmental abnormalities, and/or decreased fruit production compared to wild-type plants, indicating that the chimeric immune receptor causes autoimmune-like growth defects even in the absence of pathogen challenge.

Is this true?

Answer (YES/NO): NO